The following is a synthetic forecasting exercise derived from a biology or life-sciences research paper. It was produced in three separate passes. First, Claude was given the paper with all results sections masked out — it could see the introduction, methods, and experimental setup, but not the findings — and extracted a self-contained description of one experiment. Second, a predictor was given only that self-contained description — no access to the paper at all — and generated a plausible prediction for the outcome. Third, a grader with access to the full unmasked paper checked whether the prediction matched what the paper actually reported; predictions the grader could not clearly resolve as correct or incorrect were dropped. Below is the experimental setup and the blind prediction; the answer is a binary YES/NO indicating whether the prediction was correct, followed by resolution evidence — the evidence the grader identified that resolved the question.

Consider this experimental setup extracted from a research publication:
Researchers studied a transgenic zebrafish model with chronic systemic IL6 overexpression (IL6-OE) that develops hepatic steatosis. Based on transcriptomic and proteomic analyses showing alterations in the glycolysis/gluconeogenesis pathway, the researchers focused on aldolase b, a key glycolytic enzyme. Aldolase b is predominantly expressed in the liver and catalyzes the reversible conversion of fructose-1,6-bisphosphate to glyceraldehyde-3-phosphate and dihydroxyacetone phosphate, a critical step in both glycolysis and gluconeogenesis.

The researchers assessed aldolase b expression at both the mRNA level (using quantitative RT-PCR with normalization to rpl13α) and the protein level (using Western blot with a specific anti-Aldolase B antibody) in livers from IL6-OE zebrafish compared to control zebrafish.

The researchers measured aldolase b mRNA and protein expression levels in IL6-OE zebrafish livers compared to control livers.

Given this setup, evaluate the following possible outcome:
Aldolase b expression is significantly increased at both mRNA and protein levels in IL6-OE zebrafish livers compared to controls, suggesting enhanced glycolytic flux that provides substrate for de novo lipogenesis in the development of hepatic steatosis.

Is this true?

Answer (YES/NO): NO